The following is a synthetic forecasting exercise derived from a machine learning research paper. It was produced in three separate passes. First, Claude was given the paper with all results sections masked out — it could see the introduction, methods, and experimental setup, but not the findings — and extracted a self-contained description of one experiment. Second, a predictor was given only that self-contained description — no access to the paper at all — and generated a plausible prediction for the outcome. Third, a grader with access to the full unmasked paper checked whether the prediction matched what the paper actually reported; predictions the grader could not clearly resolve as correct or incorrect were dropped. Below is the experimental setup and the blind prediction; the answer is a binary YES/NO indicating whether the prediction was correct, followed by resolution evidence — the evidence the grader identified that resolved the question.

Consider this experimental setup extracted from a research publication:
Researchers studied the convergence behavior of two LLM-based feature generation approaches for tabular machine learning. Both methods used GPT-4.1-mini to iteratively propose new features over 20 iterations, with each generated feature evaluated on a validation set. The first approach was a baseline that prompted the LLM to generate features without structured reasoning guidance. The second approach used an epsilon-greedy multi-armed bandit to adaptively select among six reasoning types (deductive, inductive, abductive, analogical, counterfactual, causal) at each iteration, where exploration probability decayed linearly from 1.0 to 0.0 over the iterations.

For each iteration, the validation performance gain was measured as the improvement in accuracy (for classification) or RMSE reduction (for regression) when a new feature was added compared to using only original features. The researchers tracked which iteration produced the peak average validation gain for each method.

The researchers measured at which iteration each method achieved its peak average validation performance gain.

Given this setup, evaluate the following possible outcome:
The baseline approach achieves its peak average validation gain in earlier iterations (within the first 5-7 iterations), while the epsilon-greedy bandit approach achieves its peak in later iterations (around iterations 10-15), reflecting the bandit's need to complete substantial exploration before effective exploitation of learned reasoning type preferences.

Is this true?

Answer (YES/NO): NO